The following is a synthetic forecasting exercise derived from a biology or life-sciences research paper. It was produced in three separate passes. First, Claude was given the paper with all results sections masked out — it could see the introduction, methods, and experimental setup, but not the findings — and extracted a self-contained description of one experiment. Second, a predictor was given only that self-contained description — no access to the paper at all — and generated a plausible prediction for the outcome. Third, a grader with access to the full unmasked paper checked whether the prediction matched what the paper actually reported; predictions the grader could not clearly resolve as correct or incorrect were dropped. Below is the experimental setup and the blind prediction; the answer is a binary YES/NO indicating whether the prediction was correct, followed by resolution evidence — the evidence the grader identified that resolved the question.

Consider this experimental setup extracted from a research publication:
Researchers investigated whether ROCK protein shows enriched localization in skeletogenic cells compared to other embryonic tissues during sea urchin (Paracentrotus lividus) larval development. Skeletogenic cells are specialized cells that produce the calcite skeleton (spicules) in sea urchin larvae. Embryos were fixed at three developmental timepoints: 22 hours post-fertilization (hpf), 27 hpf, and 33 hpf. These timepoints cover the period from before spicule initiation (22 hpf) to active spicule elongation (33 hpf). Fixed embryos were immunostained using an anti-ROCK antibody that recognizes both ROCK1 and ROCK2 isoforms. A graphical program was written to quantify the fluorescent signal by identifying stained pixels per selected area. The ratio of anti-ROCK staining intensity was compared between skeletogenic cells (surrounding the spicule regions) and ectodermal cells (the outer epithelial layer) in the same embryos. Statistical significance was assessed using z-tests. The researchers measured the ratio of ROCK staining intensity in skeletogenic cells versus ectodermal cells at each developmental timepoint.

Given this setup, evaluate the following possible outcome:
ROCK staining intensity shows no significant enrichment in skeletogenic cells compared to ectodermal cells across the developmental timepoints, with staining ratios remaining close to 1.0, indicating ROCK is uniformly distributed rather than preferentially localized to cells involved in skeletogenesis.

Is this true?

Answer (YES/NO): NO